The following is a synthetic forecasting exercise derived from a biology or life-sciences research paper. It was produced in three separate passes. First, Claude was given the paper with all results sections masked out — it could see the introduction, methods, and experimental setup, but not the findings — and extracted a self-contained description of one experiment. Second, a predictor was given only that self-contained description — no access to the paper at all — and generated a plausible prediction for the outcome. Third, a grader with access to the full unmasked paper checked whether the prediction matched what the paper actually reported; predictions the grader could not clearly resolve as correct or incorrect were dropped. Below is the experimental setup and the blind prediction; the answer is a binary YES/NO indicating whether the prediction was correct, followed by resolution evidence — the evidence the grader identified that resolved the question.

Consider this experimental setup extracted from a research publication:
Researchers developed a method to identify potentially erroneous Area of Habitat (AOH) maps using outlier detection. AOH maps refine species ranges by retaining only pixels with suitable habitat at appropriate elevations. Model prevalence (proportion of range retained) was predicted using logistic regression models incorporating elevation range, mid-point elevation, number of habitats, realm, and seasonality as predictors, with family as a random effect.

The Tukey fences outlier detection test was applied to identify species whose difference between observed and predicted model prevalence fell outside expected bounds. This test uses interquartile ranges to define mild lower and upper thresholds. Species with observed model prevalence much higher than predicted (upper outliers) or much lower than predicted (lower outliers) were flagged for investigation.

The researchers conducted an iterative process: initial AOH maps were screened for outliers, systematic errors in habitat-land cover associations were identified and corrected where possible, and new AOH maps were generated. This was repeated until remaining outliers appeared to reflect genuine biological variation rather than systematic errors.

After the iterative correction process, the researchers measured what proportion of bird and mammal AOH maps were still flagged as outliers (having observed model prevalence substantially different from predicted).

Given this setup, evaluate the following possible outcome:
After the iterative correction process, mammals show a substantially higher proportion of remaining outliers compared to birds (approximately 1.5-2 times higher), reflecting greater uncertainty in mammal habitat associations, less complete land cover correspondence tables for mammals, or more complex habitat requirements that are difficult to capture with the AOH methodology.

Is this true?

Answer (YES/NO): NO